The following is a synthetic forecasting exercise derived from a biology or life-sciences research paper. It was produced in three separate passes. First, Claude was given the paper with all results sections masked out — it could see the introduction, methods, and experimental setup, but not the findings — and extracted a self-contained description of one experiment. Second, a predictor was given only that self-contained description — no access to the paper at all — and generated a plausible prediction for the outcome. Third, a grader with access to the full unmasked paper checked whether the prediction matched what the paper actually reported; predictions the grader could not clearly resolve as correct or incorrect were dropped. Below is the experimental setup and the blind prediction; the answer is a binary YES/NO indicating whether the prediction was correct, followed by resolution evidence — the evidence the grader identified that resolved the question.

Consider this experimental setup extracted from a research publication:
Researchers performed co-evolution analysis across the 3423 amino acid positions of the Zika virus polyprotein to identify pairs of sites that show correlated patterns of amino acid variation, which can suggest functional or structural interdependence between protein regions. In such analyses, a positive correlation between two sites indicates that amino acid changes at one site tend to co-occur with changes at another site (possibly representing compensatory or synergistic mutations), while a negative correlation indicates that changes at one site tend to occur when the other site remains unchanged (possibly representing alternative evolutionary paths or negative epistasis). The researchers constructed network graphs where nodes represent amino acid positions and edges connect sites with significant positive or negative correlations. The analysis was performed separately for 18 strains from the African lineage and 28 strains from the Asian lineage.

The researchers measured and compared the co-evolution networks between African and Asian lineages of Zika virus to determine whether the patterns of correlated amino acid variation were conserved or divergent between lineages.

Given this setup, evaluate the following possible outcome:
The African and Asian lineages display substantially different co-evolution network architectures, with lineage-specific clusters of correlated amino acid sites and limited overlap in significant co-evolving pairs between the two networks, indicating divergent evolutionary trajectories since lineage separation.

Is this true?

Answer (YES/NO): YES